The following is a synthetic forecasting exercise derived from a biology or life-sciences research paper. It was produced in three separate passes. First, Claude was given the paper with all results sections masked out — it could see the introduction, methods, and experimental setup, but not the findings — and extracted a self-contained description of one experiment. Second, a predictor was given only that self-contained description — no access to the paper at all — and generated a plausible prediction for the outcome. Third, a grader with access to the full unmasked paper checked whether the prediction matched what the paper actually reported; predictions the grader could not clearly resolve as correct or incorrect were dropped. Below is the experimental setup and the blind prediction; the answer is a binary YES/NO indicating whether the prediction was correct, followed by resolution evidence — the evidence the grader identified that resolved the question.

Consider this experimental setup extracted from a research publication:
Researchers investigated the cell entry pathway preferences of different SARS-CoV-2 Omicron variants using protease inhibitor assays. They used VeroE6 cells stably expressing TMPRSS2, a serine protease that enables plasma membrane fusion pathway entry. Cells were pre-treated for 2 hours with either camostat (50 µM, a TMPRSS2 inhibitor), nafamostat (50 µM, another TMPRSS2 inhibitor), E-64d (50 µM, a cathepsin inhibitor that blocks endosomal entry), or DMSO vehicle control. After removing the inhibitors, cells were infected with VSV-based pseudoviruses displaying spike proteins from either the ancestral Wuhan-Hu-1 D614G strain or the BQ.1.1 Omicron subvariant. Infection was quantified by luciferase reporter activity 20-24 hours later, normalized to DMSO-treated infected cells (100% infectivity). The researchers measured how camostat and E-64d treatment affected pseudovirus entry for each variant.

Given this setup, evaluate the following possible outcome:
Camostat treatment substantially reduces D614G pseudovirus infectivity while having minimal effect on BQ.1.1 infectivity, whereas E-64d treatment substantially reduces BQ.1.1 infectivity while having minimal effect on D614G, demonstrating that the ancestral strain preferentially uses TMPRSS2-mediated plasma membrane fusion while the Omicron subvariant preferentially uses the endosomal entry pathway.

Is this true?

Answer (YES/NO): NO